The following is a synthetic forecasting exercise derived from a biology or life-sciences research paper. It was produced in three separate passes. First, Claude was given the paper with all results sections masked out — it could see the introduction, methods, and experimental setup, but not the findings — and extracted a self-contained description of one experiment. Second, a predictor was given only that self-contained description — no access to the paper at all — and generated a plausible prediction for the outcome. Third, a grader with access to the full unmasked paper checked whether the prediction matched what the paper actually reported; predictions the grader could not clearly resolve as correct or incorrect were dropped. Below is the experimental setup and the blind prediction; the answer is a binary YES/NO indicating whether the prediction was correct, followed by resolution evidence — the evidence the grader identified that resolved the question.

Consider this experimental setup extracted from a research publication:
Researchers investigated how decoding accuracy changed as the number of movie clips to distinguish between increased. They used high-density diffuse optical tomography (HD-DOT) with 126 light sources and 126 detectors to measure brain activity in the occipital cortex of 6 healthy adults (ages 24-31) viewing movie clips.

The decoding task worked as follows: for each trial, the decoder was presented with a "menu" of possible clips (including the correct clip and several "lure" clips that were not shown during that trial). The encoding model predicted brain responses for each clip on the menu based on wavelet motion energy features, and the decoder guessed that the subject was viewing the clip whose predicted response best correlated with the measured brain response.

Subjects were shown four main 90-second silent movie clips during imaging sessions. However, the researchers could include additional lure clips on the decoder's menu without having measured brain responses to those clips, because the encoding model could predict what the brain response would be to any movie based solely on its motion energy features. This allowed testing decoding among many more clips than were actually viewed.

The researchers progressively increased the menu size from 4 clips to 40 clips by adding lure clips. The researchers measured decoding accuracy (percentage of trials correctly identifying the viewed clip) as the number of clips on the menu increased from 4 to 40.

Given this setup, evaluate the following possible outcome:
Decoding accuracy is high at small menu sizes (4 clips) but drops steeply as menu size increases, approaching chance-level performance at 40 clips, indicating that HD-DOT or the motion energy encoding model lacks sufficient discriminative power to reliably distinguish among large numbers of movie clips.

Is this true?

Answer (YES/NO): NO